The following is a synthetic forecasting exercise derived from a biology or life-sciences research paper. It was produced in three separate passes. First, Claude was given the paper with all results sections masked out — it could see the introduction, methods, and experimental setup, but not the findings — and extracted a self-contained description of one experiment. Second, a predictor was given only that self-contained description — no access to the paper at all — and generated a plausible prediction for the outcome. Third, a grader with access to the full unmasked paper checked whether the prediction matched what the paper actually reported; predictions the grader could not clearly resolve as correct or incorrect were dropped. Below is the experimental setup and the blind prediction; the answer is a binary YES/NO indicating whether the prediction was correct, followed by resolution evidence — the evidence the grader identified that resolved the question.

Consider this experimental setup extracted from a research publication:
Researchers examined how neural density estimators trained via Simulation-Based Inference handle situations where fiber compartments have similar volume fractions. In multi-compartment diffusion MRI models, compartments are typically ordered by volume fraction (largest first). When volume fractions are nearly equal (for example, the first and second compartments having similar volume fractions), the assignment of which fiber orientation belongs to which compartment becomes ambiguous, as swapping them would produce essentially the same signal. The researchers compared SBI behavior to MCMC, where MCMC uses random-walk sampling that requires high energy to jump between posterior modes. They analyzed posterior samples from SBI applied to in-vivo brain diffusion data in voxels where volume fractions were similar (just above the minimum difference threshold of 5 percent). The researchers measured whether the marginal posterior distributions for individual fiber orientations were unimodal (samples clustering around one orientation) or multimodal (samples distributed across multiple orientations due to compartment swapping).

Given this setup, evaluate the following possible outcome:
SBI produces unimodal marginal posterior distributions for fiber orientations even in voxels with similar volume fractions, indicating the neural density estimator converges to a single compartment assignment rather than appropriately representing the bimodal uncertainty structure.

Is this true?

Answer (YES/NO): NO